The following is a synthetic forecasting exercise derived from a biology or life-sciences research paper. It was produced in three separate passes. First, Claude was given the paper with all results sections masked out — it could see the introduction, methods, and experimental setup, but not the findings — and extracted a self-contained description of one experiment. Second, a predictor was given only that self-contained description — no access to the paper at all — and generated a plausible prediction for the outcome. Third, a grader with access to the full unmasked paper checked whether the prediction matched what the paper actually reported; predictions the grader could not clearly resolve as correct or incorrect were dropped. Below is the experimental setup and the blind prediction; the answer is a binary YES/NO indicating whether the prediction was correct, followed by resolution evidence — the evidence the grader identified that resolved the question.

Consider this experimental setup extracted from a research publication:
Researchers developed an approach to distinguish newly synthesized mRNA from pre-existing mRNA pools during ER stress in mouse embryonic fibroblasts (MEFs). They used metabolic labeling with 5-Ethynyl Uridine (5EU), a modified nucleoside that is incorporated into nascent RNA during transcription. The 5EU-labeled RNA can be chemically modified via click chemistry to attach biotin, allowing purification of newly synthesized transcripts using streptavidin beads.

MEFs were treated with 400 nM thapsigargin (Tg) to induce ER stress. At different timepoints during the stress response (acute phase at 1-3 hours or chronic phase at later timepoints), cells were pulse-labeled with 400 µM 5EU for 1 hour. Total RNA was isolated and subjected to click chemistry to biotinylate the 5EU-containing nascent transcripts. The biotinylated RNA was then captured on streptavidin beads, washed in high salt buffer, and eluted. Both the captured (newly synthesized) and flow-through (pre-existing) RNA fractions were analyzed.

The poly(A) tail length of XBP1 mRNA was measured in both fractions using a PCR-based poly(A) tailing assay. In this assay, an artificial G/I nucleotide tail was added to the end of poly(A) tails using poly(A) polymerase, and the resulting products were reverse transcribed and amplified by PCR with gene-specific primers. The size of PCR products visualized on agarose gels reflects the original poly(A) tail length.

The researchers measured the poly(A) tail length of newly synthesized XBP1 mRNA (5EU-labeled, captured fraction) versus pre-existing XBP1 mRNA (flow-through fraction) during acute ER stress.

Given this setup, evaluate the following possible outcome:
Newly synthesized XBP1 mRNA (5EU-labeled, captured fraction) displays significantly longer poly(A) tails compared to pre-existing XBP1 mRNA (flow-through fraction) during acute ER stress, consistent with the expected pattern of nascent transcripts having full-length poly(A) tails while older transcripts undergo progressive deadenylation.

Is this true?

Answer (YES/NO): YES